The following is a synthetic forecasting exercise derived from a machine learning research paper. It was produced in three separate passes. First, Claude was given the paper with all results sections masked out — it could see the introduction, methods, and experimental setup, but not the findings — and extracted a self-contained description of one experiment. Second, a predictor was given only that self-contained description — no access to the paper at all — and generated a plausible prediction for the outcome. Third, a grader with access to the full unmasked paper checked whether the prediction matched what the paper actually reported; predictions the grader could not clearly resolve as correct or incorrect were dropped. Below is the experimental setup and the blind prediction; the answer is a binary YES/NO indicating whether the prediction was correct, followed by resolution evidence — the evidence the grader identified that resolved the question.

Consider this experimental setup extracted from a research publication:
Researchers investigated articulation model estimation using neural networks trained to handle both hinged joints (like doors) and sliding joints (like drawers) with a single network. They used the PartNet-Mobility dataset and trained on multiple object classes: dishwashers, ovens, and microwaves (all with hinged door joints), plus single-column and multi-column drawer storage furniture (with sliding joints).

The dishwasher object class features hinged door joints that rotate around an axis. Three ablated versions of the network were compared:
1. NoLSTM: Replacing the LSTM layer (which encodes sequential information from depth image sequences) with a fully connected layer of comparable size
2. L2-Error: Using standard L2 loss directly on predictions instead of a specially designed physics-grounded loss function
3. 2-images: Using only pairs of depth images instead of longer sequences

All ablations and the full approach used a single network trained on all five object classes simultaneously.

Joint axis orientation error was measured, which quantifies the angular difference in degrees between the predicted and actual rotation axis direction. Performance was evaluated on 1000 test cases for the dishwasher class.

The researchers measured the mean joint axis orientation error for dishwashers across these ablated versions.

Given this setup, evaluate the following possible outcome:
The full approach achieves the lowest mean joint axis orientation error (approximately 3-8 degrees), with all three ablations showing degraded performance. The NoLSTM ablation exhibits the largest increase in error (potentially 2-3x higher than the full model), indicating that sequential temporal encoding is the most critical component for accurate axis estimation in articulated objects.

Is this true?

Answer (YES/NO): NO